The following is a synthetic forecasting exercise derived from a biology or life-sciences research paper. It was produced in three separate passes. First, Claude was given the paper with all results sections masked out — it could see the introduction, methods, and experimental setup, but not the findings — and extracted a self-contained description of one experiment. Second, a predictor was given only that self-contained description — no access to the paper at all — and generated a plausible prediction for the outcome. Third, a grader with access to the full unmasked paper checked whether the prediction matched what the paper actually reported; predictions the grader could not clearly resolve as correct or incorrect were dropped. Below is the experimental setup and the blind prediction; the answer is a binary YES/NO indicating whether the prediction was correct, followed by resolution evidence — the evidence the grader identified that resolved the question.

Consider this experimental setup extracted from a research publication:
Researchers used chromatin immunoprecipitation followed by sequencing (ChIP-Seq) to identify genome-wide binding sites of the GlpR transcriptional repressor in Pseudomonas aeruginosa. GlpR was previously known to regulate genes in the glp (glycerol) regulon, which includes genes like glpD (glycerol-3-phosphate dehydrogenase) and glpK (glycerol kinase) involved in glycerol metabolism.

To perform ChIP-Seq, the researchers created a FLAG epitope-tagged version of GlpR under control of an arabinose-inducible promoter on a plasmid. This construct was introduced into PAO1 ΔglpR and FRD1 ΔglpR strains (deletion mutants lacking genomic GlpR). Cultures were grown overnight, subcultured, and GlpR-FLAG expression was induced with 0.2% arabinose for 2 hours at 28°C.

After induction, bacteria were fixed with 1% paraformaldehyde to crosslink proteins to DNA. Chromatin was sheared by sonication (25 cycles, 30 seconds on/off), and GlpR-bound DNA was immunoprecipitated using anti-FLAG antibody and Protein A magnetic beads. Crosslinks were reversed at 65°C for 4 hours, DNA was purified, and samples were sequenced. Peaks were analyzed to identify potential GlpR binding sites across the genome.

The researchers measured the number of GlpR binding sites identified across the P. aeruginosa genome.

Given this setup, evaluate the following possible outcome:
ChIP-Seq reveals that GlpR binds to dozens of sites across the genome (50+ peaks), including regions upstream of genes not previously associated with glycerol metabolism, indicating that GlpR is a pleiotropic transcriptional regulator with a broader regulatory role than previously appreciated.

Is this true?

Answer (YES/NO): YES